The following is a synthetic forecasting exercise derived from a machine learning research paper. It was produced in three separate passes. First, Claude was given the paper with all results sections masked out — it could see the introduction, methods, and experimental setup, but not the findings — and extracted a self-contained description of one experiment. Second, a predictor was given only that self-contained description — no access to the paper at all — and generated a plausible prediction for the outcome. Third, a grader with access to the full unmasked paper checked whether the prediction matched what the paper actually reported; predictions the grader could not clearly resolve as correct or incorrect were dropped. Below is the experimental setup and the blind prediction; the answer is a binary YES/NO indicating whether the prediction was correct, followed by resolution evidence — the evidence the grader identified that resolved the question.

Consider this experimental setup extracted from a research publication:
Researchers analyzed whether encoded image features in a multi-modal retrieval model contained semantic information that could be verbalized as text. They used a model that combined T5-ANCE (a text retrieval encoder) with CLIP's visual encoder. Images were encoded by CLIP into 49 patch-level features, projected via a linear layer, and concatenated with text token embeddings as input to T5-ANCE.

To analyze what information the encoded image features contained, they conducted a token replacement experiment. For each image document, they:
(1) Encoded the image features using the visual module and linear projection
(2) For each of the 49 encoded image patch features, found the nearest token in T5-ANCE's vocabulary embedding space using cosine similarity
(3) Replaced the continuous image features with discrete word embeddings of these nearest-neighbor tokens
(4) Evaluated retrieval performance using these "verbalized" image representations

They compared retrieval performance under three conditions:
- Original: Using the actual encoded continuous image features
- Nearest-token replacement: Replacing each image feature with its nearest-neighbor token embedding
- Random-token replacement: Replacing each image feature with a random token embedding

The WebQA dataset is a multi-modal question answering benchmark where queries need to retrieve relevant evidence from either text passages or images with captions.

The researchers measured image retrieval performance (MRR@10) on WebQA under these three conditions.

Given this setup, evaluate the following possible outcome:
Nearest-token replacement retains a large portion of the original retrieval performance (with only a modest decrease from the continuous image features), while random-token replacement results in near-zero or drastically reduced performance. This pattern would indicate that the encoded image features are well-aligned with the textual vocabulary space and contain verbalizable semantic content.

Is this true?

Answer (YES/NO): NO